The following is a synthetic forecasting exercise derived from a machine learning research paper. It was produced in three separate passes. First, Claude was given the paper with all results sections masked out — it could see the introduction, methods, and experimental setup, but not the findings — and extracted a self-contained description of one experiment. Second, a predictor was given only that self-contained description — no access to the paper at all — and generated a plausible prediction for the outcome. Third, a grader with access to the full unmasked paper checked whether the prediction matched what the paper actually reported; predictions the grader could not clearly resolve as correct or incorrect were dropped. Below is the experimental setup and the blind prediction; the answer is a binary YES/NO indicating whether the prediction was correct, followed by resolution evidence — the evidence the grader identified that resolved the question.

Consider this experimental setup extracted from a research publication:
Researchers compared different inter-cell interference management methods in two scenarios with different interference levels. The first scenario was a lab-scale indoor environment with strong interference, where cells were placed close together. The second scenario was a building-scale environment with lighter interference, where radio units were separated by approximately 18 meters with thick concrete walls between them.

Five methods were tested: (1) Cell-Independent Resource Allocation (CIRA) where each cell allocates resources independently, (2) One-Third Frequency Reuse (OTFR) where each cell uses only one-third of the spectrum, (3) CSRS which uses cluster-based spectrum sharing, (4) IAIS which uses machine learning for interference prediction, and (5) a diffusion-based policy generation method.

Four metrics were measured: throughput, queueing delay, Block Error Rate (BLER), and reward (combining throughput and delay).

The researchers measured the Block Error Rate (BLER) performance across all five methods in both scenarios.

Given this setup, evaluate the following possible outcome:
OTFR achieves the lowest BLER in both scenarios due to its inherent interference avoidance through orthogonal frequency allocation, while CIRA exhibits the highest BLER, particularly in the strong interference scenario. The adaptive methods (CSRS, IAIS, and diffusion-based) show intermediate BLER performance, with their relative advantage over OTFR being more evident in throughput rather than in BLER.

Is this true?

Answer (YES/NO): YES